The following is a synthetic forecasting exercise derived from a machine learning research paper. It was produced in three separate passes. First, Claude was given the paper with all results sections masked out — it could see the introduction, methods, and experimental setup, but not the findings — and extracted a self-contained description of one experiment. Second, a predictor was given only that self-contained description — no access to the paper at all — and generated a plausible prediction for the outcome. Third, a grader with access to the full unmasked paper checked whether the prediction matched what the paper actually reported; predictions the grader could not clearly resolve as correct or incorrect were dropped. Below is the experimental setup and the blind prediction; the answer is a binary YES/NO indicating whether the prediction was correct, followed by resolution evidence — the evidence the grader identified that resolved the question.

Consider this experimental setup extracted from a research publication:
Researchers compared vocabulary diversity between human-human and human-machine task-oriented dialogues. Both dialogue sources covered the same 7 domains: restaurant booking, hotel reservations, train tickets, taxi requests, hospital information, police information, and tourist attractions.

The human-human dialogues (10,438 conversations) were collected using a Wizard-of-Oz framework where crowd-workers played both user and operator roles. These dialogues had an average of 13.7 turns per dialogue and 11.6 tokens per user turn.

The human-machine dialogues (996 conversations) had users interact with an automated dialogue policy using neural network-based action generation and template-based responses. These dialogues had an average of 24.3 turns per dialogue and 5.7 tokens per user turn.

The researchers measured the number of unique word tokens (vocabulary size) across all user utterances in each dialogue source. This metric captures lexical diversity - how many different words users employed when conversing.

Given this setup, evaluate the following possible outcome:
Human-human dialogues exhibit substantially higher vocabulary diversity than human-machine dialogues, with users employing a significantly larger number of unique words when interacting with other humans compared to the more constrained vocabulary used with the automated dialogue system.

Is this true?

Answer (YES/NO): YES